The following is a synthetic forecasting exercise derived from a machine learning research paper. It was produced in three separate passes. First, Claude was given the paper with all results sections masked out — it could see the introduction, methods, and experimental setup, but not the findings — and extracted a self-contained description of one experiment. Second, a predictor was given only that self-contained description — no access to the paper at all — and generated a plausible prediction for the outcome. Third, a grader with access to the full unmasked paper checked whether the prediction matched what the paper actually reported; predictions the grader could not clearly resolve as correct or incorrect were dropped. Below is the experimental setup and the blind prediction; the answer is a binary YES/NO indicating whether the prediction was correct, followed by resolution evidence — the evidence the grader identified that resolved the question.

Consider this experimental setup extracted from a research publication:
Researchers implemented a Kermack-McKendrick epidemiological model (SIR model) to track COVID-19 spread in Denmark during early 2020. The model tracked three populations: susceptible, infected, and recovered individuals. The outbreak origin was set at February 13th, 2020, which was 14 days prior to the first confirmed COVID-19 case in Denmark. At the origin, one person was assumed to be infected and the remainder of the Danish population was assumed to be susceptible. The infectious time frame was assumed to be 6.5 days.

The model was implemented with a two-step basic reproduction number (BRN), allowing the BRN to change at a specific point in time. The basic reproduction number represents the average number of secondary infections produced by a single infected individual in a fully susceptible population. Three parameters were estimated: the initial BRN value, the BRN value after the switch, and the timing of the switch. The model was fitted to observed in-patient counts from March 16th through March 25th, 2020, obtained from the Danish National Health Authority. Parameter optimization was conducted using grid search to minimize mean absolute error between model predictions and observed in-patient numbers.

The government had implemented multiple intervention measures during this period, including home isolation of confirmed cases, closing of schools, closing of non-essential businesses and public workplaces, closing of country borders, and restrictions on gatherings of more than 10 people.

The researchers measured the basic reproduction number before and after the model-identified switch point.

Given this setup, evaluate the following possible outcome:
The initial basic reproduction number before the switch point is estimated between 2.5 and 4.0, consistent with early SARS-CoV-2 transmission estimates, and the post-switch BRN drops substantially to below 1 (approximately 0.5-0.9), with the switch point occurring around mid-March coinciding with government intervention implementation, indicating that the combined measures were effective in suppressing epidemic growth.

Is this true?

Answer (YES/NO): NO